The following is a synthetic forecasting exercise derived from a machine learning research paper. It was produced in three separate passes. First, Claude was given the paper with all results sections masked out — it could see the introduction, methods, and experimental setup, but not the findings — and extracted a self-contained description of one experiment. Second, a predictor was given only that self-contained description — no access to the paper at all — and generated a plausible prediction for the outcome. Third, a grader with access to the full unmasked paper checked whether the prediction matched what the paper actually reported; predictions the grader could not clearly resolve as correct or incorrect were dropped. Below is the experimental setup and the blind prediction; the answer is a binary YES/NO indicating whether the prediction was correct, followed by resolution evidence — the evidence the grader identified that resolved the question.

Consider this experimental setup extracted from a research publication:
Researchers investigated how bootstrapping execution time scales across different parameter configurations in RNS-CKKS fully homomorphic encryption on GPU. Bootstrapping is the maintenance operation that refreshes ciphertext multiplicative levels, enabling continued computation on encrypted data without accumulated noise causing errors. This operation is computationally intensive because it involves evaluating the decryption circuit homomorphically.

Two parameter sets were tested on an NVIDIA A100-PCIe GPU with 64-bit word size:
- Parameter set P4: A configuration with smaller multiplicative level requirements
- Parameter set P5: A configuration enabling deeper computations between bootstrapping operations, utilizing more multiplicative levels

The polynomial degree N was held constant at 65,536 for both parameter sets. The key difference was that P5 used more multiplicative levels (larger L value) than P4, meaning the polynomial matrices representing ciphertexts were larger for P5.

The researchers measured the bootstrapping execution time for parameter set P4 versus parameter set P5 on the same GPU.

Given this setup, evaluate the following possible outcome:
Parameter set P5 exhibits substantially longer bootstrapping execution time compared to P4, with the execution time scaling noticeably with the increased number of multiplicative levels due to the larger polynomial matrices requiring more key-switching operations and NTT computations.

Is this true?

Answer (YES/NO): YES